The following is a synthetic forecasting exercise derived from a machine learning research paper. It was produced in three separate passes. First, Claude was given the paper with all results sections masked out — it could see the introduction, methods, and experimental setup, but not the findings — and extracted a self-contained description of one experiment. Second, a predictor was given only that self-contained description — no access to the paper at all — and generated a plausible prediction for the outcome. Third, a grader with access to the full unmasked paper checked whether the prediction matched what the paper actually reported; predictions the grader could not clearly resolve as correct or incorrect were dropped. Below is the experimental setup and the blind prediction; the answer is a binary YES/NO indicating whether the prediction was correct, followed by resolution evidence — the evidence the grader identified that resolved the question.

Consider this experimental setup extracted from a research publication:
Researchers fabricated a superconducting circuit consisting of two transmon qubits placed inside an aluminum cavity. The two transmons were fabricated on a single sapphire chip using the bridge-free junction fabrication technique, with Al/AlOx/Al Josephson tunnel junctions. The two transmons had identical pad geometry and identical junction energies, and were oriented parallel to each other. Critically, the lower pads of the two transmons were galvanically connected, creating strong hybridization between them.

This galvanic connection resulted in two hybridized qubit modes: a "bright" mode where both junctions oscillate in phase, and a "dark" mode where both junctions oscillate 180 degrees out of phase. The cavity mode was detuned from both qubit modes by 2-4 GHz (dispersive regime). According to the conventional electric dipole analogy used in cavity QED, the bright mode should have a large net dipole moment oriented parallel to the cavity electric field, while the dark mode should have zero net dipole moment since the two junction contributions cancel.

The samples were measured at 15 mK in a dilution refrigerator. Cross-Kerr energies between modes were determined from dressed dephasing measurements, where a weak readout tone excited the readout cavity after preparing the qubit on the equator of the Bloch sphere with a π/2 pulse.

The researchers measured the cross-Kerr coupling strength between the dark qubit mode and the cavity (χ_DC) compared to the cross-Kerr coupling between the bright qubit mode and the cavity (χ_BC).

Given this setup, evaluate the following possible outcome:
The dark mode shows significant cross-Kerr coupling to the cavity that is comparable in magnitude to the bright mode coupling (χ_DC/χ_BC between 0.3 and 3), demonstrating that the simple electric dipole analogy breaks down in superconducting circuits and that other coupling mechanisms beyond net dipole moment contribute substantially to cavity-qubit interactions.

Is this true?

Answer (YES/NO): YES